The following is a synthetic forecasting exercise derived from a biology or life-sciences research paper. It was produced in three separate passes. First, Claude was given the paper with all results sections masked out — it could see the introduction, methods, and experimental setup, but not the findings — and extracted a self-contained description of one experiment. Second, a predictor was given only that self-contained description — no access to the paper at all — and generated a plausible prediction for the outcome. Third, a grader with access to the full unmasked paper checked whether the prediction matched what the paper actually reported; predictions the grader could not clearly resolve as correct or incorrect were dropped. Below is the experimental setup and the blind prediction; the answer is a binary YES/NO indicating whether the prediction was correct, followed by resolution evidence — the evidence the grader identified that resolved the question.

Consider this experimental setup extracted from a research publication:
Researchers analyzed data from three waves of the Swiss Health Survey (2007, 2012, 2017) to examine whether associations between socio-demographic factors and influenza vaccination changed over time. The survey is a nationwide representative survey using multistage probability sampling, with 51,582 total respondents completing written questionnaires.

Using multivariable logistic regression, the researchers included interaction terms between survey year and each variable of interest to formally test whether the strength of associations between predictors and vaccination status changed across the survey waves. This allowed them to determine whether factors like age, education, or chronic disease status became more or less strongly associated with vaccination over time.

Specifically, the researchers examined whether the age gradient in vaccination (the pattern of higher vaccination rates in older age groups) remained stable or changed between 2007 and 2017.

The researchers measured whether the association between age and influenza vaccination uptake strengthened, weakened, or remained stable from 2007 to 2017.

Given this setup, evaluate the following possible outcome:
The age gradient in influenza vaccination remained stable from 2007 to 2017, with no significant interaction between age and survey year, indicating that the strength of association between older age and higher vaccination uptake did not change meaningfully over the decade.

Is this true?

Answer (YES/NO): NO